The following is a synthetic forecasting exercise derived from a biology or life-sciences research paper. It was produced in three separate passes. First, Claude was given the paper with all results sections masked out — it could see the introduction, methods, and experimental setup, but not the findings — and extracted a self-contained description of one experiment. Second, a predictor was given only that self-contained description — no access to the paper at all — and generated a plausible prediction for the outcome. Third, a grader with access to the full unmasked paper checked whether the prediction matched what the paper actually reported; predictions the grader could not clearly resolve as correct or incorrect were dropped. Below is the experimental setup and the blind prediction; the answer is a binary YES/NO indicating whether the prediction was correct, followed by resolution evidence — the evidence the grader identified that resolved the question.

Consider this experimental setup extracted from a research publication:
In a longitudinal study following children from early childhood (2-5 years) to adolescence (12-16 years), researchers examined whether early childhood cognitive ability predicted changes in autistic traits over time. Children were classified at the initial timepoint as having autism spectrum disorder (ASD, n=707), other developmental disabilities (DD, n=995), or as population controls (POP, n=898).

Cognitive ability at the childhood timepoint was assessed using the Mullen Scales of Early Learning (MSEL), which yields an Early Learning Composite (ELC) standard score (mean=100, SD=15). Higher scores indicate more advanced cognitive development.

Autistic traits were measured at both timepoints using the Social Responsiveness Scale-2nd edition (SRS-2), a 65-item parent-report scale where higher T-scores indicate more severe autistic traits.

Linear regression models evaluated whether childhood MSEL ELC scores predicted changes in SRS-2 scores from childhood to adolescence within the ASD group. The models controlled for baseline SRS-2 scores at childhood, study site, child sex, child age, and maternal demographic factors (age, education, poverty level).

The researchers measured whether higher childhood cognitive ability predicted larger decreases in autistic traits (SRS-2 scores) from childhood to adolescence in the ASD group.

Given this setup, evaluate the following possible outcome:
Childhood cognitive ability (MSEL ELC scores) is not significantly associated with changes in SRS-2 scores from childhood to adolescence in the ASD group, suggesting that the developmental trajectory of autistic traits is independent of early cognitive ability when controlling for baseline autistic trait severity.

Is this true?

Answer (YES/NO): NO